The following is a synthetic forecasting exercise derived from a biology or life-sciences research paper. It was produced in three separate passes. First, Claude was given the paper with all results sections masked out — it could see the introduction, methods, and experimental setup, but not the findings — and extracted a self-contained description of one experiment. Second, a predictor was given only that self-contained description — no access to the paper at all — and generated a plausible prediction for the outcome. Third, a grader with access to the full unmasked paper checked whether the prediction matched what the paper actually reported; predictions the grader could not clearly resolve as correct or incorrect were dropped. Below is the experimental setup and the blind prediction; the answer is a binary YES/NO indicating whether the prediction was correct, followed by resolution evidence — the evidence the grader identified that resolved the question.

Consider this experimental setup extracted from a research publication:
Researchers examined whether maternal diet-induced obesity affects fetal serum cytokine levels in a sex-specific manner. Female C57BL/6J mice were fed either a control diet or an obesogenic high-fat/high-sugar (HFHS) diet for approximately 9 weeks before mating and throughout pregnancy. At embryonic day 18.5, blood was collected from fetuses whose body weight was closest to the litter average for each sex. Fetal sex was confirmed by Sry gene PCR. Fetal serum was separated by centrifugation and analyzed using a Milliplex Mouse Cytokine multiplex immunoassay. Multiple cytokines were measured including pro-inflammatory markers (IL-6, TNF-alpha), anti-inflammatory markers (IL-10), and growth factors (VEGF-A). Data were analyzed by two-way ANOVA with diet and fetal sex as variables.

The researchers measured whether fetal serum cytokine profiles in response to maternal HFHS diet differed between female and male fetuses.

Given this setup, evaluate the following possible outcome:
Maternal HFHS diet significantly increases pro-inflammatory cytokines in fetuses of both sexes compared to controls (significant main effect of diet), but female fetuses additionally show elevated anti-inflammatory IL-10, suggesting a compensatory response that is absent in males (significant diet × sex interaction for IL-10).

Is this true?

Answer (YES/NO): NO